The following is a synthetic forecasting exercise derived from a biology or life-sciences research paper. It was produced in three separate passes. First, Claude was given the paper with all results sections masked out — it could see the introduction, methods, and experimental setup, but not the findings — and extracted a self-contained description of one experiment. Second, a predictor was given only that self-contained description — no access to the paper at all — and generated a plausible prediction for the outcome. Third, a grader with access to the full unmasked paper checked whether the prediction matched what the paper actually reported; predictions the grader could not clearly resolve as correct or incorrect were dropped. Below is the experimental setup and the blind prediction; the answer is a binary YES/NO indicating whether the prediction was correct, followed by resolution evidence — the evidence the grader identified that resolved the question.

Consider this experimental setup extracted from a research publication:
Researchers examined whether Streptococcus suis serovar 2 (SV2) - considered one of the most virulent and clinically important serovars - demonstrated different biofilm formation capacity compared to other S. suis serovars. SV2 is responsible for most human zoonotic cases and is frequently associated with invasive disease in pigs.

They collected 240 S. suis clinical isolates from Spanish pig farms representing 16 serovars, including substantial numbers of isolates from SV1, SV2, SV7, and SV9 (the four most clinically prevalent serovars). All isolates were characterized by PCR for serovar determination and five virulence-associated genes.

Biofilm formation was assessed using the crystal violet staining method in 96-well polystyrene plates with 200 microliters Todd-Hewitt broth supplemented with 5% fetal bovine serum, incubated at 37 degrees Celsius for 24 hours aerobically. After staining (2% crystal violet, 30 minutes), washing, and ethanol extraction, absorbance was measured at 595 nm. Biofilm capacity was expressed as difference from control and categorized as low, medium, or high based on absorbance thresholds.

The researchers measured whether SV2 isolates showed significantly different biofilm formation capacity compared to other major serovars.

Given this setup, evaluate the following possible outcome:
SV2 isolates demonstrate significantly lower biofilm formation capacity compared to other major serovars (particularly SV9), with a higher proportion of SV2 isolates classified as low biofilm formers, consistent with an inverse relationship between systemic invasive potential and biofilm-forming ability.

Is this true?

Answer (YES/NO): YES